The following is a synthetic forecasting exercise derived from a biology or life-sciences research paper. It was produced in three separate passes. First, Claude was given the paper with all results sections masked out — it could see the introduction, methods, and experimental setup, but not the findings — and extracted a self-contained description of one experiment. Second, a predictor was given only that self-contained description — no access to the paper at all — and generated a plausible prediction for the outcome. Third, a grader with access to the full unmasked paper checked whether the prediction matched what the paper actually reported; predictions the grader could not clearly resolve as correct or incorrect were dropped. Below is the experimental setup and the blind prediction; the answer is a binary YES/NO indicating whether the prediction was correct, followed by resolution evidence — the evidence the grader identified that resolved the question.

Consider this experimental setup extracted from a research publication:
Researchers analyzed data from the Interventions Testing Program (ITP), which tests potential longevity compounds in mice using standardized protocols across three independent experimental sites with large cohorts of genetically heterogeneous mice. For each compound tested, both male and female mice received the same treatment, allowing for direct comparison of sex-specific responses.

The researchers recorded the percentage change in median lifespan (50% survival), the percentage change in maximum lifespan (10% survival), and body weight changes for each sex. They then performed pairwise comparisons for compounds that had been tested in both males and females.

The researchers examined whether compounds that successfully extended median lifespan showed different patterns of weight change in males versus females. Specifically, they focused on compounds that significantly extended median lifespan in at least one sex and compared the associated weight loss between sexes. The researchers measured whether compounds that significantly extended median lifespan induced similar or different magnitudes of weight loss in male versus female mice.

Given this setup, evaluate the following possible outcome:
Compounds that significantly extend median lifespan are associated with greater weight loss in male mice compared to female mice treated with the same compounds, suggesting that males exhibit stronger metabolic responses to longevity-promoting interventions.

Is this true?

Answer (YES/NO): NO